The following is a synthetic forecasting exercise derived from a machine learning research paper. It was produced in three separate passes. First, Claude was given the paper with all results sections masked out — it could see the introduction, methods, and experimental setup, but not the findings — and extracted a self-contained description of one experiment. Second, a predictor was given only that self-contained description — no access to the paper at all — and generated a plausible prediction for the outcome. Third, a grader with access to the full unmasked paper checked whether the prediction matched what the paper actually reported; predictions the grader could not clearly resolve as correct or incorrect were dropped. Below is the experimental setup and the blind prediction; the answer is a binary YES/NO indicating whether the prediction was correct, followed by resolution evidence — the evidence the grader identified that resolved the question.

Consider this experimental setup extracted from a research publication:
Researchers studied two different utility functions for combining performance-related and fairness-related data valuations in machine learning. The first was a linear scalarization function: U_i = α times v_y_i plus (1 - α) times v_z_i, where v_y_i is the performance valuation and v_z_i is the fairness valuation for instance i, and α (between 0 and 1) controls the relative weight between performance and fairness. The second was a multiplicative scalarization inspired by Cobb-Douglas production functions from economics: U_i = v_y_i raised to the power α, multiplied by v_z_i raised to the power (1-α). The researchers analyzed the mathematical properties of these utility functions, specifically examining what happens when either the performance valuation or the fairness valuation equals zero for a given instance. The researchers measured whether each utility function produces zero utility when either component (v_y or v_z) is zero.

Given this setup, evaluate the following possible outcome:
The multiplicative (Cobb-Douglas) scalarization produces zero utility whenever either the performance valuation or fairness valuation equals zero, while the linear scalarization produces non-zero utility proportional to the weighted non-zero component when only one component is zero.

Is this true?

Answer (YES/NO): YES